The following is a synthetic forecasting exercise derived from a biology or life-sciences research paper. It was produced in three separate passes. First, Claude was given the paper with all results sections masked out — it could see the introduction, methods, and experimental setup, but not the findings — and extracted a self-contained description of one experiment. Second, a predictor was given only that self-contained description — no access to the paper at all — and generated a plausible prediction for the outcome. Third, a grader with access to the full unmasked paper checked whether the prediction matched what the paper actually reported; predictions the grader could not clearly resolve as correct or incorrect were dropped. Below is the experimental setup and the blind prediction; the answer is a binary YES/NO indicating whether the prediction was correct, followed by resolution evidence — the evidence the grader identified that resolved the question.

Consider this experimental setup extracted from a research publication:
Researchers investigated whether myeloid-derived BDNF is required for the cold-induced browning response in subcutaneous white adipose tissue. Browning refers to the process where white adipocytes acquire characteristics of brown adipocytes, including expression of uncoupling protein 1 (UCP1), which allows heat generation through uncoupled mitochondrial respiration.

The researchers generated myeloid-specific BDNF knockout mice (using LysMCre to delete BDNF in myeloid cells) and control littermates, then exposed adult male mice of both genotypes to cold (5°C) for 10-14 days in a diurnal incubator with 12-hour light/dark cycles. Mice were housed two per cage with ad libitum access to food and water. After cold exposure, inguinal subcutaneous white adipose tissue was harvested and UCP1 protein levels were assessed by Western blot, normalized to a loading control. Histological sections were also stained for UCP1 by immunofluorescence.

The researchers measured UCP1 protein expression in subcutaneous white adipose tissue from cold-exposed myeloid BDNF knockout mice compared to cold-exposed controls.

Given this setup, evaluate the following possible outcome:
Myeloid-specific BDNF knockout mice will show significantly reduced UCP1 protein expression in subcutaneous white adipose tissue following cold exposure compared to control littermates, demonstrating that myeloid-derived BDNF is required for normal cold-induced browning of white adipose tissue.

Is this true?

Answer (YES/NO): YES